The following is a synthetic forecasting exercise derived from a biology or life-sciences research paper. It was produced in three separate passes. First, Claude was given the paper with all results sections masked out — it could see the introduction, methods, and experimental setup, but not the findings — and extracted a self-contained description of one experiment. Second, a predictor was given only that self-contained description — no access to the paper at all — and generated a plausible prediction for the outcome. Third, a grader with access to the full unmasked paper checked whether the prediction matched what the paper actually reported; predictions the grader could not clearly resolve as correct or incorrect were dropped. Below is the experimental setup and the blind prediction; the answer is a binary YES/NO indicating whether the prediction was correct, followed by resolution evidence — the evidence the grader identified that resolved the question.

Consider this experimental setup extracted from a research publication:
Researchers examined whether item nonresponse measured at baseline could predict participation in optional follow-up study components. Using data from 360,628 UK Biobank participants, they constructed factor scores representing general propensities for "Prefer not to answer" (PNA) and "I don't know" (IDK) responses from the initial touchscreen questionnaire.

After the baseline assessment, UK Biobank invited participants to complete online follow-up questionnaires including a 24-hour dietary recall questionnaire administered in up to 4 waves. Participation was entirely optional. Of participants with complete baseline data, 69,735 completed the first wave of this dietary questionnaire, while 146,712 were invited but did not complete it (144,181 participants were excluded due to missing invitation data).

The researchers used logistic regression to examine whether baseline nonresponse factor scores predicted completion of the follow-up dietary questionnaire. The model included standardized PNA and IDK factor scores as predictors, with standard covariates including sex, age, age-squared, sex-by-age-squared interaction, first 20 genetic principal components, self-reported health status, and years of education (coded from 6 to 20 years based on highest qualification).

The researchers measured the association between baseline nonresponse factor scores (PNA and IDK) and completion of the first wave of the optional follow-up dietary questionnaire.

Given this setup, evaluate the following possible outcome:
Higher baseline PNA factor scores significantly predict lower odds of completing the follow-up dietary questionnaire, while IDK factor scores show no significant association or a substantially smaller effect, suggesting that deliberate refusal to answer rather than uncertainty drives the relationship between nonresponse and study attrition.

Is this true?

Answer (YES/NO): NO